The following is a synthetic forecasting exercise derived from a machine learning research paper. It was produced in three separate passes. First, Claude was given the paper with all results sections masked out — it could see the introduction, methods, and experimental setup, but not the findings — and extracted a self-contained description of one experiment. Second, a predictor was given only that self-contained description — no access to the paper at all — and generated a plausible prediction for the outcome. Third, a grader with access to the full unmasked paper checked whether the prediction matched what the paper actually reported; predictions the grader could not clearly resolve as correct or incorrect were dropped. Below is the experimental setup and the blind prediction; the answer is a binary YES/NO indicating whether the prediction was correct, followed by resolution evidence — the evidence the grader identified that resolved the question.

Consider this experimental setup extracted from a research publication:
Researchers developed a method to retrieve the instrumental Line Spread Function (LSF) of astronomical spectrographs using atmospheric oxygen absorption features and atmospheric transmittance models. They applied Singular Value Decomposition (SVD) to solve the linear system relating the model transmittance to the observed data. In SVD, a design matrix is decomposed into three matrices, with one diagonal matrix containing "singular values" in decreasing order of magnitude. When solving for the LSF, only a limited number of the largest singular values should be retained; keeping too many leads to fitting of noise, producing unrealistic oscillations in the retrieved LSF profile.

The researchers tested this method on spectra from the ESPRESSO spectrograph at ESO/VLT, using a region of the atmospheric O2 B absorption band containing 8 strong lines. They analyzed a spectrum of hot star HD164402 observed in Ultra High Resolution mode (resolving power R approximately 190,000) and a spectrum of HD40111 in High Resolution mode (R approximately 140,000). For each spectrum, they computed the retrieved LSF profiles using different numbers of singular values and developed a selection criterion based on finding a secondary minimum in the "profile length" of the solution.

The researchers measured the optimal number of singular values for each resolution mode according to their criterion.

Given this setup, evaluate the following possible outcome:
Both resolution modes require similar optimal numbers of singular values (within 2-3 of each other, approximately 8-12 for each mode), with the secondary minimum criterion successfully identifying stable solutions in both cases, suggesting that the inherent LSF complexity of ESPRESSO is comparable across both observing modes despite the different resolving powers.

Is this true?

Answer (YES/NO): NO